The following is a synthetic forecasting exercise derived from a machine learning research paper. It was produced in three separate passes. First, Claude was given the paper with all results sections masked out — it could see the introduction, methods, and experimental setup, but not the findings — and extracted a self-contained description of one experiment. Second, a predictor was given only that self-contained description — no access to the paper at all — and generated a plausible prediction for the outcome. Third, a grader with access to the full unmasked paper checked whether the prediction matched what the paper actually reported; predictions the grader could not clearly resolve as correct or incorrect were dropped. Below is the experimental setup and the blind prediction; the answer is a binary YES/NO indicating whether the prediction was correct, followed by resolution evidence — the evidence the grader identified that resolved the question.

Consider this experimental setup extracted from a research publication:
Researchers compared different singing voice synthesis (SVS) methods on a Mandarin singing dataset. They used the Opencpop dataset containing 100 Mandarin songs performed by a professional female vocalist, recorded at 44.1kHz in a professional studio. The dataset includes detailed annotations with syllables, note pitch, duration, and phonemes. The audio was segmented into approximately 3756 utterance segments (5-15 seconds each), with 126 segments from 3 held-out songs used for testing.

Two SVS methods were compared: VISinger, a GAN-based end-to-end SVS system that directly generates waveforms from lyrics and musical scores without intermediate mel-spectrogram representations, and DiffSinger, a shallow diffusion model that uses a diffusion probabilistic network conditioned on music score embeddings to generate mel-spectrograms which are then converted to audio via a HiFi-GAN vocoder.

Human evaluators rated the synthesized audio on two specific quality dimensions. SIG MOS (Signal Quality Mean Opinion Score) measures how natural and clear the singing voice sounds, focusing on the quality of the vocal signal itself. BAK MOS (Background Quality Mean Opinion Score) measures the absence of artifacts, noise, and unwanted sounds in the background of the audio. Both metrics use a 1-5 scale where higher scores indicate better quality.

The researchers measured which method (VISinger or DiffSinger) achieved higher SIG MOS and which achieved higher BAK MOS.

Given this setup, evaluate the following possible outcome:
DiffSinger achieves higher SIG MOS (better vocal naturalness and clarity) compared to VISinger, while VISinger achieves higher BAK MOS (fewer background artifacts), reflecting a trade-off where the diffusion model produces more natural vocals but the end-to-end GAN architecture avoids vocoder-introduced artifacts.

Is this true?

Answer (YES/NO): NO